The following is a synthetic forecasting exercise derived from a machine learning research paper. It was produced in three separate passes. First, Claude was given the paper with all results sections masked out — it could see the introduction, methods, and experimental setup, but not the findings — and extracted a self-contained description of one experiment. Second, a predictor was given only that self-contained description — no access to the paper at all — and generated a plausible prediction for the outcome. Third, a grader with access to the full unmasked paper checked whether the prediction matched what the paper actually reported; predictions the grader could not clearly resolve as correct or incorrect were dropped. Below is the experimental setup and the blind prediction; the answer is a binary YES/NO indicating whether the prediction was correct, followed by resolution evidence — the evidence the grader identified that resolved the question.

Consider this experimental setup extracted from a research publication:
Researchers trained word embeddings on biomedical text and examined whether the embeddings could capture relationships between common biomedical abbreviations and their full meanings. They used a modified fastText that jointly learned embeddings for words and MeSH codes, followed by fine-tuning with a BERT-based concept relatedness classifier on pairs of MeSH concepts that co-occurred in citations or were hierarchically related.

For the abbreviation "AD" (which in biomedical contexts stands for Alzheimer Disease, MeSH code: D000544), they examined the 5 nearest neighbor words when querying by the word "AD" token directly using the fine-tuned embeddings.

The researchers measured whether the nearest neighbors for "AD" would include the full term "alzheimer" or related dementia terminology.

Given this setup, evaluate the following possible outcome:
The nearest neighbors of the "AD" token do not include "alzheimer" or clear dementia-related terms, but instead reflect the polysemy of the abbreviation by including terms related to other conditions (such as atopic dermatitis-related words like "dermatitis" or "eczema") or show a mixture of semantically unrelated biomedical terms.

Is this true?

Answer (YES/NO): NO